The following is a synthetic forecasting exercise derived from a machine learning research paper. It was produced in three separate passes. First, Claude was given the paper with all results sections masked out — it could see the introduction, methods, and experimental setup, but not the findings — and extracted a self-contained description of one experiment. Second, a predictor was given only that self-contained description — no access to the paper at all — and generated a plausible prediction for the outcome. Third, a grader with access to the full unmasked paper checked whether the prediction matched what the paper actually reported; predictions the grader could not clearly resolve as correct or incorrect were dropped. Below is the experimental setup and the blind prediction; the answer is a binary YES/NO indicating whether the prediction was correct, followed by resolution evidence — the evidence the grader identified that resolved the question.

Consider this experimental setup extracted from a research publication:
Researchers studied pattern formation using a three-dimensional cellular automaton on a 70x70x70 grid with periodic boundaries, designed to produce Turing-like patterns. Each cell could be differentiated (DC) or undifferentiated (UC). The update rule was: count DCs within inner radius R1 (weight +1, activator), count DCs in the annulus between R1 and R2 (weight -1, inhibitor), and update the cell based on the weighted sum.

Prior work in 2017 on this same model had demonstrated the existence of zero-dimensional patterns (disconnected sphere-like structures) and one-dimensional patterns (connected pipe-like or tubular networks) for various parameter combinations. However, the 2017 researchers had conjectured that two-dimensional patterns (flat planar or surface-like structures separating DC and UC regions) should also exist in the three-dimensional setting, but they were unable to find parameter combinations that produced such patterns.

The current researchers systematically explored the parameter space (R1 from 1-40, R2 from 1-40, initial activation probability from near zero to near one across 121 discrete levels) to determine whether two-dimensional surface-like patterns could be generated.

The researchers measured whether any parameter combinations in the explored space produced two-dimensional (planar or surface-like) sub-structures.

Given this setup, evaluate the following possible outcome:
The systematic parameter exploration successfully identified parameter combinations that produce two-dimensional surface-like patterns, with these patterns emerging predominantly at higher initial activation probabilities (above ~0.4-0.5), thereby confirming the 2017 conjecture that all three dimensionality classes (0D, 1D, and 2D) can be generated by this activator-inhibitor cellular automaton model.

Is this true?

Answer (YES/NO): NO